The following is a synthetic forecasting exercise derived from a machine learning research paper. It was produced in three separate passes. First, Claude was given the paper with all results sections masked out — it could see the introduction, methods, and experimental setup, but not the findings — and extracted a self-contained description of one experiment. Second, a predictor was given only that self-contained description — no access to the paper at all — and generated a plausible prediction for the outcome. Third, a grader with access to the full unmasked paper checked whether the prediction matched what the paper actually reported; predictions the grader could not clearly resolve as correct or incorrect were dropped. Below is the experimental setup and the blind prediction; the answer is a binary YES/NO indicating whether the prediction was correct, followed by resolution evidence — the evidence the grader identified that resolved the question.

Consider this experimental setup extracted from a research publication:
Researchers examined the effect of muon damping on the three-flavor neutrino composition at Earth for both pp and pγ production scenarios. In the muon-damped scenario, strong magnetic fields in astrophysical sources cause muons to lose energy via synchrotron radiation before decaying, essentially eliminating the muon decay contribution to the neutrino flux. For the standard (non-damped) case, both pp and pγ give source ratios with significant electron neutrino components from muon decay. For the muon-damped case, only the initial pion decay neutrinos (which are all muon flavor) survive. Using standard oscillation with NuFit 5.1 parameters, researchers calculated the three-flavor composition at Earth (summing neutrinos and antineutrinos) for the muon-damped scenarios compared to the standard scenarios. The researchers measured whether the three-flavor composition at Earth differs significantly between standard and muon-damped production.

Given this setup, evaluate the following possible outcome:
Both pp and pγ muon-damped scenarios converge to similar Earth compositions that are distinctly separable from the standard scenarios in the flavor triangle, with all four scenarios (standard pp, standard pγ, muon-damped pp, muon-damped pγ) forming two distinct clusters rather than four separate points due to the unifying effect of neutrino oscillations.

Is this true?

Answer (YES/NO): YES